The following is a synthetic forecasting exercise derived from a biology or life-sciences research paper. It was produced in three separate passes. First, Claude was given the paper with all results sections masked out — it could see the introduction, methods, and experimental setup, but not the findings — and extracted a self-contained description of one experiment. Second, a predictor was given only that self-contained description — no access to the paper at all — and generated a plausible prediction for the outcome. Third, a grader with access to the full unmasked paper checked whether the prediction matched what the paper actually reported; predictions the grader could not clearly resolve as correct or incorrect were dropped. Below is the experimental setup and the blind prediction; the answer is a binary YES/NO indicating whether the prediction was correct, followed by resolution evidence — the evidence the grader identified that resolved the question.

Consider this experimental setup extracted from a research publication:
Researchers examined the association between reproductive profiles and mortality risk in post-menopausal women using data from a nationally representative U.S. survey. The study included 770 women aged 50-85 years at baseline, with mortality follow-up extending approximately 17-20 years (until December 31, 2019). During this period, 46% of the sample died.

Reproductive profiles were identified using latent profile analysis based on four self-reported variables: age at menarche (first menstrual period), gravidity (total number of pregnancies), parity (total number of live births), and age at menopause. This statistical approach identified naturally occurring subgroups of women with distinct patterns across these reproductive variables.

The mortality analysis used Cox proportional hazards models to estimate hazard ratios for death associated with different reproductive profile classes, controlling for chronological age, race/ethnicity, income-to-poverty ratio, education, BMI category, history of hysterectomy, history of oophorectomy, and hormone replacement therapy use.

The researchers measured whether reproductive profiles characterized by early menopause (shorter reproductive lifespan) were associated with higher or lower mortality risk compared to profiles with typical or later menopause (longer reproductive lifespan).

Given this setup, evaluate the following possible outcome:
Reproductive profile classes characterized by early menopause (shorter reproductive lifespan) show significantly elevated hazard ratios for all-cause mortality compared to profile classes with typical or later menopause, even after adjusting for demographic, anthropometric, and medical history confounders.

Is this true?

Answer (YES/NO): YES